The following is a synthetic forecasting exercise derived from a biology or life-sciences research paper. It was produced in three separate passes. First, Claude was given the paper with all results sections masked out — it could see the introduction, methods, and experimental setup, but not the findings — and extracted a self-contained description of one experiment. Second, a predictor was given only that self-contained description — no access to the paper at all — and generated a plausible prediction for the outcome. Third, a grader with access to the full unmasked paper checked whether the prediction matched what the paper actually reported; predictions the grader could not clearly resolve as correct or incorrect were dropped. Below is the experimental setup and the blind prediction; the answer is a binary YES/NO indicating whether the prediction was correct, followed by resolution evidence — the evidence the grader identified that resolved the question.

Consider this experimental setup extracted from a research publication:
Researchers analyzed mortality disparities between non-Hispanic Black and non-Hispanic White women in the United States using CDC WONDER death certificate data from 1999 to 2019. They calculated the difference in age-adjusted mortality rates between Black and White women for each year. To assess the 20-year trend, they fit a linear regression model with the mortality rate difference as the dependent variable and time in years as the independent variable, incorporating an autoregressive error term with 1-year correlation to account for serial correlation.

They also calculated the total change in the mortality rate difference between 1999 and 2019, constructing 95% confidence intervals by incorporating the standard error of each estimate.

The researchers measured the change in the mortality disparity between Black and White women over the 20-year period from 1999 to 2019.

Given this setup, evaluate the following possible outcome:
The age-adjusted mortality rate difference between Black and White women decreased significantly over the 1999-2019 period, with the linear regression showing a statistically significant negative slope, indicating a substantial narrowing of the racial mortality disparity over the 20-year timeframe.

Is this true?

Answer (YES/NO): YES